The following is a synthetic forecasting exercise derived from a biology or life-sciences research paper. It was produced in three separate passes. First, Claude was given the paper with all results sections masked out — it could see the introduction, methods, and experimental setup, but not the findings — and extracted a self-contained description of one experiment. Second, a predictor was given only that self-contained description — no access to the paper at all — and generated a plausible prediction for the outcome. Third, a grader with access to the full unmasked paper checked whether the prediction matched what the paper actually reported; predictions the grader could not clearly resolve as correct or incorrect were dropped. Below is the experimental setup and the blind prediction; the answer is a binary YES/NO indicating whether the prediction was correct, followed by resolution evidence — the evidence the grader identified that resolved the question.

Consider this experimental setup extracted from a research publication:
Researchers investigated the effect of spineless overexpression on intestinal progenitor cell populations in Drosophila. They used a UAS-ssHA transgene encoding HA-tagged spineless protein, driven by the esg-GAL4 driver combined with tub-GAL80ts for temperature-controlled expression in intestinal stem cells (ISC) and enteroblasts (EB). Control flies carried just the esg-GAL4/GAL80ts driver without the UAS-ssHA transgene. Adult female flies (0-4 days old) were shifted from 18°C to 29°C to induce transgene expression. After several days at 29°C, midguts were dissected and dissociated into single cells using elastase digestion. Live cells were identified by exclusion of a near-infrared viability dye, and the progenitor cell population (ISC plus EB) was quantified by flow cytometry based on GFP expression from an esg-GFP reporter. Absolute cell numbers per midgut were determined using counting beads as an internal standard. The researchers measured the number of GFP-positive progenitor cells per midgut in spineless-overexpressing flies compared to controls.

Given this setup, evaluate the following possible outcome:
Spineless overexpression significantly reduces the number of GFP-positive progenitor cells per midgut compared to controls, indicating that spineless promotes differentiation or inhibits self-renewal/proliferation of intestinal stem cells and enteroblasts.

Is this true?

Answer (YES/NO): NO